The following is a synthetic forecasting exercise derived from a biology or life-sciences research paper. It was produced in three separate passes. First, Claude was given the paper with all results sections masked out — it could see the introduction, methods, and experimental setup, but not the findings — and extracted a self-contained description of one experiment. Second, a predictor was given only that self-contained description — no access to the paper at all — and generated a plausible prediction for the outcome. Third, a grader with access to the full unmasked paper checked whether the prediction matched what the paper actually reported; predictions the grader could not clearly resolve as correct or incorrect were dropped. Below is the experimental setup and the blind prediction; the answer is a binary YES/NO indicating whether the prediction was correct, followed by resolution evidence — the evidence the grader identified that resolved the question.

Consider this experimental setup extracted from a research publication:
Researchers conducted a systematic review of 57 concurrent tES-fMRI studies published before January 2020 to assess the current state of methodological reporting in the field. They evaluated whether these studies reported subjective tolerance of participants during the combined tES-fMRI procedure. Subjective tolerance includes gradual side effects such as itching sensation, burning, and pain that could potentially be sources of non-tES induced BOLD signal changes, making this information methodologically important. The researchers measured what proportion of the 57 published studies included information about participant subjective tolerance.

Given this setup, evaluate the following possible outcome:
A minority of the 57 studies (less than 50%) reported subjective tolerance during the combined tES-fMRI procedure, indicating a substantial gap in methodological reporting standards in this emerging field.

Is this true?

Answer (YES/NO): YES